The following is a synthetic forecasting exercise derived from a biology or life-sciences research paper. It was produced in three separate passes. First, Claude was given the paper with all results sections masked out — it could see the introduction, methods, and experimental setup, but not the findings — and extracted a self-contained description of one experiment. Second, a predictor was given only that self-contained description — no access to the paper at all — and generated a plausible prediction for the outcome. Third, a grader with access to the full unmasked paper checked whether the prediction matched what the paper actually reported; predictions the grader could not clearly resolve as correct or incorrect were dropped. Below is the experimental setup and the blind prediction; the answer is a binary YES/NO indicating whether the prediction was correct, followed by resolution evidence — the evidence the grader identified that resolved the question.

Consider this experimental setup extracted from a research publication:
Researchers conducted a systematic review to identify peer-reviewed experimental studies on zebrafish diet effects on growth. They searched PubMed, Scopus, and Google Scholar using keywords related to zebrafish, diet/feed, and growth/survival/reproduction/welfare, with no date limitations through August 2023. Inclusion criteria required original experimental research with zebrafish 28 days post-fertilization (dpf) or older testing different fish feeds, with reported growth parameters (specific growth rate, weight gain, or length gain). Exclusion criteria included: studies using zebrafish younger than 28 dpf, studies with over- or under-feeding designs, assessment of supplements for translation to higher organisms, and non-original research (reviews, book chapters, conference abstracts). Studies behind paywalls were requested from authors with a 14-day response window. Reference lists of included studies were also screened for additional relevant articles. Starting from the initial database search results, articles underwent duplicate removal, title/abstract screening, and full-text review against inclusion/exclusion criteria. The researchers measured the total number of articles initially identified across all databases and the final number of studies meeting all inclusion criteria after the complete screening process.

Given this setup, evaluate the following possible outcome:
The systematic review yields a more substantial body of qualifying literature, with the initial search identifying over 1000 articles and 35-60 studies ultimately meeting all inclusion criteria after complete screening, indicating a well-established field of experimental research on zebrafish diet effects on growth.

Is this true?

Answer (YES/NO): NO